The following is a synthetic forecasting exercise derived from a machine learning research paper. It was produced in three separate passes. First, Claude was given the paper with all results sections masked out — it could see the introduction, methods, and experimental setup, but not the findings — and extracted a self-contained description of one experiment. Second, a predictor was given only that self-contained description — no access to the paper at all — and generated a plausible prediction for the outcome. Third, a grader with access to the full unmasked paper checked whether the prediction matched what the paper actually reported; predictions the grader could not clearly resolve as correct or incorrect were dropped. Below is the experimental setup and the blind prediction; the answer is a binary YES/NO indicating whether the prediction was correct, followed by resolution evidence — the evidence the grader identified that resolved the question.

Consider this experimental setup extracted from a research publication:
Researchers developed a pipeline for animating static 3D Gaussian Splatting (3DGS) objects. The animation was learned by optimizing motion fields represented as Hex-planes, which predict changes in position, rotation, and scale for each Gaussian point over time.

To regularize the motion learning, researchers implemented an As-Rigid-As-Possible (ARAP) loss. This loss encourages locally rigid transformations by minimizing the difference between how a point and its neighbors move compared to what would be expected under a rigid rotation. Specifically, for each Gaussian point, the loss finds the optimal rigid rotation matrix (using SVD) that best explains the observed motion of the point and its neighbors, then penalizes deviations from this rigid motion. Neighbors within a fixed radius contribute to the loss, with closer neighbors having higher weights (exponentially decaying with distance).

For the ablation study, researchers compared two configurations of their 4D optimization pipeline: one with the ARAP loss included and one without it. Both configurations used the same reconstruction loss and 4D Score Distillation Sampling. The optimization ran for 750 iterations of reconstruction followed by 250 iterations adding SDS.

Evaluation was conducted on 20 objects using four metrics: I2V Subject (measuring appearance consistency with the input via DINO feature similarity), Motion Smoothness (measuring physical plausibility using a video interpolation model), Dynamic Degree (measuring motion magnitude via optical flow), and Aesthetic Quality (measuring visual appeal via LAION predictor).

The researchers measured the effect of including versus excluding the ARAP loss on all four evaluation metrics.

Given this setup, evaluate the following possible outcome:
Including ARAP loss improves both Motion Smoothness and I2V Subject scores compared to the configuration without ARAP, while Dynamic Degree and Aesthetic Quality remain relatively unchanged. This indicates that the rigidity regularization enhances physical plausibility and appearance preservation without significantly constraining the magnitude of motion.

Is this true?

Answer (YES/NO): NO